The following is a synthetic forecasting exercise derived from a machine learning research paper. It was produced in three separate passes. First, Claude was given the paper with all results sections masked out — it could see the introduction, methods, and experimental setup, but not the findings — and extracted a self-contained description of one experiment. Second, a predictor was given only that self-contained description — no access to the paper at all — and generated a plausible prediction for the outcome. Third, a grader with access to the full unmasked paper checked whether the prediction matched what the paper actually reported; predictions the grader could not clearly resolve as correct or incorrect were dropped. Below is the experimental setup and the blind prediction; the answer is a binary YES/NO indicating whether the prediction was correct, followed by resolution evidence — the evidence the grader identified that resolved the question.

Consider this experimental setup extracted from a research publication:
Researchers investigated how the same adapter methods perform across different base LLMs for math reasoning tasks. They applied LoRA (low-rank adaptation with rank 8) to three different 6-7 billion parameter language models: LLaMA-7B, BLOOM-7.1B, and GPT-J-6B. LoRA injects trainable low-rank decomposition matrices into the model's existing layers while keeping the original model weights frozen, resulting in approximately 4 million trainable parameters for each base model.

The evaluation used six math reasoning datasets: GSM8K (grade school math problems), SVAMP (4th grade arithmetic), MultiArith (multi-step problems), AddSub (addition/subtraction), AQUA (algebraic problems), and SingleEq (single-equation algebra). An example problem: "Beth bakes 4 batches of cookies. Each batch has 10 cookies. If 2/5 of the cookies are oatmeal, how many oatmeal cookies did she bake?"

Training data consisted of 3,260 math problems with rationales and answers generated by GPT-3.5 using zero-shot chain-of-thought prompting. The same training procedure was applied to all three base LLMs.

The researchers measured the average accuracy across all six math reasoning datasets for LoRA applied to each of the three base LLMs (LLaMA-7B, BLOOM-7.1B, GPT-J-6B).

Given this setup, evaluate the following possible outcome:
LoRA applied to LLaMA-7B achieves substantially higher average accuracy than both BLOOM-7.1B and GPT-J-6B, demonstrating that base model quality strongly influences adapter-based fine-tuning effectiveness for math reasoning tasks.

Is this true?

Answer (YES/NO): YES